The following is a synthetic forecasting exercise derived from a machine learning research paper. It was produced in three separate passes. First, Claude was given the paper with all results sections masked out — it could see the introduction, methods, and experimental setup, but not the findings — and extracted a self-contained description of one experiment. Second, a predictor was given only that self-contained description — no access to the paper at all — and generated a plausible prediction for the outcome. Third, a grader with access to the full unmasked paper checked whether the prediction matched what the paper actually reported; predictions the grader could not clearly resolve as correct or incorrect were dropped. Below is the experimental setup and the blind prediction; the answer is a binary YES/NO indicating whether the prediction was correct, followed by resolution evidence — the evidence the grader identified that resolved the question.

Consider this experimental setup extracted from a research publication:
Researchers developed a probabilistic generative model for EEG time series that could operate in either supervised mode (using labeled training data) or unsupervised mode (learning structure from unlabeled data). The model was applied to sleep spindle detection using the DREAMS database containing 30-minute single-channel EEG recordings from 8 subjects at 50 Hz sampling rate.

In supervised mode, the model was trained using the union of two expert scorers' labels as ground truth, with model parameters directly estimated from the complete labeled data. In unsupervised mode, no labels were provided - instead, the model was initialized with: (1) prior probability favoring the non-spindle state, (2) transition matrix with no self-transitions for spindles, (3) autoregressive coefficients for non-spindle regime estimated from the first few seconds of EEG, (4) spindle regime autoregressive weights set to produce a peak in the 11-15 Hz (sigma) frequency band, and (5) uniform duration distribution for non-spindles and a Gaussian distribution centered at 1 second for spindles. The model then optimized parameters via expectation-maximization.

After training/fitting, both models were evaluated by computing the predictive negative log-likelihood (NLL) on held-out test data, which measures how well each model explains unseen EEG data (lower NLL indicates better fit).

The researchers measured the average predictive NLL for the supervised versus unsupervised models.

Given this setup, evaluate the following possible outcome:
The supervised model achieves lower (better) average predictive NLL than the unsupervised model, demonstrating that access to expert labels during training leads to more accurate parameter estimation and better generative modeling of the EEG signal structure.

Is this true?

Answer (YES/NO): NO